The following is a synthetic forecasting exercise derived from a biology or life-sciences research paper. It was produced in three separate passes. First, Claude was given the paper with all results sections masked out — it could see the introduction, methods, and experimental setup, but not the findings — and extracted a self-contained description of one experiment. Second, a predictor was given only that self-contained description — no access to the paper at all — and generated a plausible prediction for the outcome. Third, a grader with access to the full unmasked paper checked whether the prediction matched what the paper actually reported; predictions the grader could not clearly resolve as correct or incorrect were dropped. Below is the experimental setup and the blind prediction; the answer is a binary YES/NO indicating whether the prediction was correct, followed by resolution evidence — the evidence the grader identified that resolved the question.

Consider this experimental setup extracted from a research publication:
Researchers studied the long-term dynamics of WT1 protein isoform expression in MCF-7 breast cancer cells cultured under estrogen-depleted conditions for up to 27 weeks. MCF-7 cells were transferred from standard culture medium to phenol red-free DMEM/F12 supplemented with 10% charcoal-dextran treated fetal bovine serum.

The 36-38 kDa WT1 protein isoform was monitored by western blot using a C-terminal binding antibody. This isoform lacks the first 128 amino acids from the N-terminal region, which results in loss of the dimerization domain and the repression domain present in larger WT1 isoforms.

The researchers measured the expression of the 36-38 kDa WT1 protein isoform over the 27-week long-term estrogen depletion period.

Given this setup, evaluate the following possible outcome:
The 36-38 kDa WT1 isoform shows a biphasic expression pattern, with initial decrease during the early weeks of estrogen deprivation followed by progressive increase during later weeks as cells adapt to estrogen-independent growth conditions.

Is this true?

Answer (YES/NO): NO